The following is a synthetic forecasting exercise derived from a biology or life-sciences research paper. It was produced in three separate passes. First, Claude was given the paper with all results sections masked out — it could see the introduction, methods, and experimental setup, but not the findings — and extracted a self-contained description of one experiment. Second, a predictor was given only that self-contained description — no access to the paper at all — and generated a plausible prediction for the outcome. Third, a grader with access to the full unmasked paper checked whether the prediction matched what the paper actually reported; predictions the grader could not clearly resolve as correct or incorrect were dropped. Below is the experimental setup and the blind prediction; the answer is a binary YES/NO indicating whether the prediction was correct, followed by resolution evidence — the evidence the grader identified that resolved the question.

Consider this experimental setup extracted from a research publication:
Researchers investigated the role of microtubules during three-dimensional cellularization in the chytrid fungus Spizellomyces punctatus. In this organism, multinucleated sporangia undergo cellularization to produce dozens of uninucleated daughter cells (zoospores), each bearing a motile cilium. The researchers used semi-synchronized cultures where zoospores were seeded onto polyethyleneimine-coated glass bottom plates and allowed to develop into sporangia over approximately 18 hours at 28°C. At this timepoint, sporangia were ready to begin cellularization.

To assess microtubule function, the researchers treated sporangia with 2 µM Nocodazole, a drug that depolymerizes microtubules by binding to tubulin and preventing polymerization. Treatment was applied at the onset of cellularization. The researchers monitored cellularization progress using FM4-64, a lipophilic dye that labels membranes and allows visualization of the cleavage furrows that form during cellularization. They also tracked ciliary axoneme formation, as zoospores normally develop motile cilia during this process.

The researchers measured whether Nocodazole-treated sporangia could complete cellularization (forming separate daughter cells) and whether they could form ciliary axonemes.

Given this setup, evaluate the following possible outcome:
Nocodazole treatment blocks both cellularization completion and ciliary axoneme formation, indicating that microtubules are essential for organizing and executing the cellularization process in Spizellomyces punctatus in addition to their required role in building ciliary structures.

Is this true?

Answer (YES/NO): NO